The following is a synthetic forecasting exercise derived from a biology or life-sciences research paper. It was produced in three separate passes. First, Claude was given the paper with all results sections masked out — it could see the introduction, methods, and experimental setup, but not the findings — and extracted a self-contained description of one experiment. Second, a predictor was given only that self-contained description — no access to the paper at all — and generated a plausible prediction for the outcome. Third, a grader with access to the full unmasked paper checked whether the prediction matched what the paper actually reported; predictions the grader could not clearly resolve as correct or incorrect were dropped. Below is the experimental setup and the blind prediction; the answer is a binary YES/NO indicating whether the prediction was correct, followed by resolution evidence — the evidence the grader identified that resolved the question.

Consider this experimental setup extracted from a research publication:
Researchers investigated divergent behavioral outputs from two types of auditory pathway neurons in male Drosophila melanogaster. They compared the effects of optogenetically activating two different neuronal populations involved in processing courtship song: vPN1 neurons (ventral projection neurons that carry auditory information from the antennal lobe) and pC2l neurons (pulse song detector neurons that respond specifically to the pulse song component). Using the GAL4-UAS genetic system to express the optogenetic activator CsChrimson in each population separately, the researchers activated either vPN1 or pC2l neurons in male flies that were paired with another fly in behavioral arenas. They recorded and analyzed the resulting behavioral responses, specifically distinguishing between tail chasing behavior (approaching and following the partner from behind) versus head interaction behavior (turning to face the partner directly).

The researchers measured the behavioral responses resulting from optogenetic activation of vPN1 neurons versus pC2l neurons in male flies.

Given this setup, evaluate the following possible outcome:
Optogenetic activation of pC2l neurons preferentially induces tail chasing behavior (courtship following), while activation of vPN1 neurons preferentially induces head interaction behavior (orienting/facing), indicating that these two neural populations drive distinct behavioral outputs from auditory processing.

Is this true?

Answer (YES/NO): NO